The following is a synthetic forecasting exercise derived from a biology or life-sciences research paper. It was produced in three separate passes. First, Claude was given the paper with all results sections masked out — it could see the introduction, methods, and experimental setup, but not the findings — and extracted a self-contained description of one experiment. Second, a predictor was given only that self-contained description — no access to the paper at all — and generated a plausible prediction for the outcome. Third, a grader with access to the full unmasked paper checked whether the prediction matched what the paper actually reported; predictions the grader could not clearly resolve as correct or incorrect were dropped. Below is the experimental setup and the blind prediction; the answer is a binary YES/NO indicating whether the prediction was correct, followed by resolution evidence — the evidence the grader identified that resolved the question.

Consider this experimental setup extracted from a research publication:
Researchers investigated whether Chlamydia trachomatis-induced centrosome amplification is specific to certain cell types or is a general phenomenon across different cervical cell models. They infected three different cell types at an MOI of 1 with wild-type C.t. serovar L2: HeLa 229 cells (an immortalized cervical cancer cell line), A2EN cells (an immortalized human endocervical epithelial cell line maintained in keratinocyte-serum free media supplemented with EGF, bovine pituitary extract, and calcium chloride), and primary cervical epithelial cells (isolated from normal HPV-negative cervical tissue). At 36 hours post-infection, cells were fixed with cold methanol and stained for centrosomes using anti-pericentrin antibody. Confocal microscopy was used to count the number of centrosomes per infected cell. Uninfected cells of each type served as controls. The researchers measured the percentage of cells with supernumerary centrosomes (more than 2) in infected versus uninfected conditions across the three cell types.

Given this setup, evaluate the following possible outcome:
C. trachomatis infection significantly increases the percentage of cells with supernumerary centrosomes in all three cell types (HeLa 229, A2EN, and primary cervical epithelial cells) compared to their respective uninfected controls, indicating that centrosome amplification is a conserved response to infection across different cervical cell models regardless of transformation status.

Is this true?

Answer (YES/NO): YES